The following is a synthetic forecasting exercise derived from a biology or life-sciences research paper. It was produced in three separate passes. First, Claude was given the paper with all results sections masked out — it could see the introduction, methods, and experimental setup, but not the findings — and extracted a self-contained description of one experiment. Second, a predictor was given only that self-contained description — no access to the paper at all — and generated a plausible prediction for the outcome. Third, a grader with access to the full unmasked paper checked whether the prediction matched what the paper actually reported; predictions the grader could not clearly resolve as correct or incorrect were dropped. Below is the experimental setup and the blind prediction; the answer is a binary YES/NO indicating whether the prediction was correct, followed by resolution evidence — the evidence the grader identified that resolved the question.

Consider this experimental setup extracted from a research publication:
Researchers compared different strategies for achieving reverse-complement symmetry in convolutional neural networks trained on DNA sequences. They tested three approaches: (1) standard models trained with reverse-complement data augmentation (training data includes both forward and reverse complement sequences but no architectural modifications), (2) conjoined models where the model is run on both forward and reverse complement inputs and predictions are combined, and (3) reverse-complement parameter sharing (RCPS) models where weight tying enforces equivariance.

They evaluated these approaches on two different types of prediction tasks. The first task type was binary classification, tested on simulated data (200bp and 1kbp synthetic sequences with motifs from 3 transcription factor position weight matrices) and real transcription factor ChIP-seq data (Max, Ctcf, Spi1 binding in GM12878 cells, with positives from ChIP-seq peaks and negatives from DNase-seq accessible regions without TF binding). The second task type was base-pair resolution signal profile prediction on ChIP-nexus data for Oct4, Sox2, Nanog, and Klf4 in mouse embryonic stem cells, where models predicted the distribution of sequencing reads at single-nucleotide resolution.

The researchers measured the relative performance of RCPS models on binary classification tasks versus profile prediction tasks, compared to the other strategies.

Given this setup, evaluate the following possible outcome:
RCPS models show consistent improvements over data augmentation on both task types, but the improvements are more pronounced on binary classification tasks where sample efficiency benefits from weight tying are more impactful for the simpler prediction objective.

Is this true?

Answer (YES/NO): NO